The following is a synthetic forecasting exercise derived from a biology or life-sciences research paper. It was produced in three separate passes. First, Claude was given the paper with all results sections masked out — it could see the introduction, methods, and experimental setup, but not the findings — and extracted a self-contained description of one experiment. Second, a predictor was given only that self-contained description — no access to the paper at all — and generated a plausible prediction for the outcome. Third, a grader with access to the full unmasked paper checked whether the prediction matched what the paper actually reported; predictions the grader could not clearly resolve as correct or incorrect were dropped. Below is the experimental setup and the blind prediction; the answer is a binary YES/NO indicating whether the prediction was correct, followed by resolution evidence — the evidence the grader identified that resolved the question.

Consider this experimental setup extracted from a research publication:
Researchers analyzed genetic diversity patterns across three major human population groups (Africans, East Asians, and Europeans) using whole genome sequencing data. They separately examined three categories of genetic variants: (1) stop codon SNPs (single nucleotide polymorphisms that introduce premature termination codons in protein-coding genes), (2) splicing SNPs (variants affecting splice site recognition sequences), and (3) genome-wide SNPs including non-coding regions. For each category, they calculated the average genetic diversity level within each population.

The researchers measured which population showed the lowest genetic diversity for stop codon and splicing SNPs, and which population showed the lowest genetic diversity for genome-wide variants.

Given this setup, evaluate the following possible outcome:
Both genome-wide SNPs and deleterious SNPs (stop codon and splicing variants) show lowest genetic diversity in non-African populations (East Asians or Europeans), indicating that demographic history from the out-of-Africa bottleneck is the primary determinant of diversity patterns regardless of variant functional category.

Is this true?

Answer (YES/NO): NO